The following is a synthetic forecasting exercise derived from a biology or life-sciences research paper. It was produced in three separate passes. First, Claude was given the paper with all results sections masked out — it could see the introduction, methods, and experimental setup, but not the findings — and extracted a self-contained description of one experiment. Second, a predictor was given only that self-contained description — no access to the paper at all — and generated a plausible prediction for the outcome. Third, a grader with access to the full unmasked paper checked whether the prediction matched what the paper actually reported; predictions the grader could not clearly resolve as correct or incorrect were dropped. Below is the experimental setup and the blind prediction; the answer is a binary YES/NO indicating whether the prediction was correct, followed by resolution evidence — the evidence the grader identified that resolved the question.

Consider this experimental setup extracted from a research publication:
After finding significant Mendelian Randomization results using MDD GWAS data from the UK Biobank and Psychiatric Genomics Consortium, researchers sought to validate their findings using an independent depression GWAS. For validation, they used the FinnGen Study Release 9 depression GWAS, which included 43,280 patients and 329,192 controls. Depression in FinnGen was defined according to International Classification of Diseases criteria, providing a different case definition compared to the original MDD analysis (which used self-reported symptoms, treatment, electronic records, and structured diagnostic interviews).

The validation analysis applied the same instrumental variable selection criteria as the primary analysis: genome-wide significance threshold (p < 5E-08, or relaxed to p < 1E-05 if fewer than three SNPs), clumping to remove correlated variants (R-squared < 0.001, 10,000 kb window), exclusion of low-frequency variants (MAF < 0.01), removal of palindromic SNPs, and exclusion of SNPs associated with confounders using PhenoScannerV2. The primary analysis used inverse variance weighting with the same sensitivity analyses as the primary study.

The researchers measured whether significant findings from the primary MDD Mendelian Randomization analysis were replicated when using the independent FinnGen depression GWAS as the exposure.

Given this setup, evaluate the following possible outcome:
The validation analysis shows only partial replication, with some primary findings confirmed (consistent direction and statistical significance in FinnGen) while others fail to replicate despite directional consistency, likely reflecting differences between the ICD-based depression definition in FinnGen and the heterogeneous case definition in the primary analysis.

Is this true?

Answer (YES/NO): NO